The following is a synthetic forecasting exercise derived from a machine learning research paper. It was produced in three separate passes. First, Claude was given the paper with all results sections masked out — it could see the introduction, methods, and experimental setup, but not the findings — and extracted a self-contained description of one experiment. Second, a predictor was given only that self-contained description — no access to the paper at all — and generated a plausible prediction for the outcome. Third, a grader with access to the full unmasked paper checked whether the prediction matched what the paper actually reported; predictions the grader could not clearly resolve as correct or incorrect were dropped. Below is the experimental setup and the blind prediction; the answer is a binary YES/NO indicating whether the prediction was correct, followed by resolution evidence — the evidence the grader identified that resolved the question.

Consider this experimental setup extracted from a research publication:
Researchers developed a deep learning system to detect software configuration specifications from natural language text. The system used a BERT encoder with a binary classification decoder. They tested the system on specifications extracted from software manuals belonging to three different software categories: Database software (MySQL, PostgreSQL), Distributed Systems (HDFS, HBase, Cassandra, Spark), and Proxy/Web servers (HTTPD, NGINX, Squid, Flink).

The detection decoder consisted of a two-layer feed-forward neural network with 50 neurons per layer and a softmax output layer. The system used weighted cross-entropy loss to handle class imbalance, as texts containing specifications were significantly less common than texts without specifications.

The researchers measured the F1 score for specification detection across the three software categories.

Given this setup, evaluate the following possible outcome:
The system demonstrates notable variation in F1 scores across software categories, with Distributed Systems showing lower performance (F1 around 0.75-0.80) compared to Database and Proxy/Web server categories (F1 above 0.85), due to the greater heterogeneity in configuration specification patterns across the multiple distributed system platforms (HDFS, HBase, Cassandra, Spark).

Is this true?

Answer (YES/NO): NO